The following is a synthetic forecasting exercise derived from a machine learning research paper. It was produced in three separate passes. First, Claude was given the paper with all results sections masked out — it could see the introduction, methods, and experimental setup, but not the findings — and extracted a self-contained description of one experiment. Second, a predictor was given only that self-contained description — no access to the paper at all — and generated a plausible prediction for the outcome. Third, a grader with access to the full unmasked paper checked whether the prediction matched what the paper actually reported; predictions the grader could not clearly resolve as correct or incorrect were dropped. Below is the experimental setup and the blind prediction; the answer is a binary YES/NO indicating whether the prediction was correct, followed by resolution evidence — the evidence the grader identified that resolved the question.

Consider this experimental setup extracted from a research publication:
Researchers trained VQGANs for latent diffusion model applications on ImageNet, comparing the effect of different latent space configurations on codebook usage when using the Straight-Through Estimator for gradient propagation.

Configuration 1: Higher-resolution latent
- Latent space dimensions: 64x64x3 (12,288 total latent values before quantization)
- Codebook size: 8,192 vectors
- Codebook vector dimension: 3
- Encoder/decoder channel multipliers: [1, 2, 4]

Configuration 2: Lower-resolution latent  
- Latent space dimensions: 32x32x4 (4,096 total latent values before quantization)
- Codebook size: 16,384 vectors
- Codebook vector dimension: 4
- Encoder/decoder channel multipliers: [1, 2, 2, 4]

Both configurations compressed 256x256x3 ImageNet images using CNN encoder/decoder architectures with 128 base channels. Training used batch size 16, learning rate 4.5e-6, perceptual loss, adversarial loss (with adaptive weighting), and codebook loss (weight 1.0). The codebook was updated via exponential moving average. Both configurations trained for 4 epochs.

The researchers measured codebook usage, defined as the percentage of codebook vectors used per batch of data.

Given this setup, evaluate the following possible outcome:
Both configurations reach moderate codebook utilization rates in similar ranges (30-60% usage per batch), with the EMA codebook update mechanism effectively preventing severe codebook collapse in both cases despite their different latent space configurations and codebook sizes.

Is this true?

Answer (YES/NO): NO